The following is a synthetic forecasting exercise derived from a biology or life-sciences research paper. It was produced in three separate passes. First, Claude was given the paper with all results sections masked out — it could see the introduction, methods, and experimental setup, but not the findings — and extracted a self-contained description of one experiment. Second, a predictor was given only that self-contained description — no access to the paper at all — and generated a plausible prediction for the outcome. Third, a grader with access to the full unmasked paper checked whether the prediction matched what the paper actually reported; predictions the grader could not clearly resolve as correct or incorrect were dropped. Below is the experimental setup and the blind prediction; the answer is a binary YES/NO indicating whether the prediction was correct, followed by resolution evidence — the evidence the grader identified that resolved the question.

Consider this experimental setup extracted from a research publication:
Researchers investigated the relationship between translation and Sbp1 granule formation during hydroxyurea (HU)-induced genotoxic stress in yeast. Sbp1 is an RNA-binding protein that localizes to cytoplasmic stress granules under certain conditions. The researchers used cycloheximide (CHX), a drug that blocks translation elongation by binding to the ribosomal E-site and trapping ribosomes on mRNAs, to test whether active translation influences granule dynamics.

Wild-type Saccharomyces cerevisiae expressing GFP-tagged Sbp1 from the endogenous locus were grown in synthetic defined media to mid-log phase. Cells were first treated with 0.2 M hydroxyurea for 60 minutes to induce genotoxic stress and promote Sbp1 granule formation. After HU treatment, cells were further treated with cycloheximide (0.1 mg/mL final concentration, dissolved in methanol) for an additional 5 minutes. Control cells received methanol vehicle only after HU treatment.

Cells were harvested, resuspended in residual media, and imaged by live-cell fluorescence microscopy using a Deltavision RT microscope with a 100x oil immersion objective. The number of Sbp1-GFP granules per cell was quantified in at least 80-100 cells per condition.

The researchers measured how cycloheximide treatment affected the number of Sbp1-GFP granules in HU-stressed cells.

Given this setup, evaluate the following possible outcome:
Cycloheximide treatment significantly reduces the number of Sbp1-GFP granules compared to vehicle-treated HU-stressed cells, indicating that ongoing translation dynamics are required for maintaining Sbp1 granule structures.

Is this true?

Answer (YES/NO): YES